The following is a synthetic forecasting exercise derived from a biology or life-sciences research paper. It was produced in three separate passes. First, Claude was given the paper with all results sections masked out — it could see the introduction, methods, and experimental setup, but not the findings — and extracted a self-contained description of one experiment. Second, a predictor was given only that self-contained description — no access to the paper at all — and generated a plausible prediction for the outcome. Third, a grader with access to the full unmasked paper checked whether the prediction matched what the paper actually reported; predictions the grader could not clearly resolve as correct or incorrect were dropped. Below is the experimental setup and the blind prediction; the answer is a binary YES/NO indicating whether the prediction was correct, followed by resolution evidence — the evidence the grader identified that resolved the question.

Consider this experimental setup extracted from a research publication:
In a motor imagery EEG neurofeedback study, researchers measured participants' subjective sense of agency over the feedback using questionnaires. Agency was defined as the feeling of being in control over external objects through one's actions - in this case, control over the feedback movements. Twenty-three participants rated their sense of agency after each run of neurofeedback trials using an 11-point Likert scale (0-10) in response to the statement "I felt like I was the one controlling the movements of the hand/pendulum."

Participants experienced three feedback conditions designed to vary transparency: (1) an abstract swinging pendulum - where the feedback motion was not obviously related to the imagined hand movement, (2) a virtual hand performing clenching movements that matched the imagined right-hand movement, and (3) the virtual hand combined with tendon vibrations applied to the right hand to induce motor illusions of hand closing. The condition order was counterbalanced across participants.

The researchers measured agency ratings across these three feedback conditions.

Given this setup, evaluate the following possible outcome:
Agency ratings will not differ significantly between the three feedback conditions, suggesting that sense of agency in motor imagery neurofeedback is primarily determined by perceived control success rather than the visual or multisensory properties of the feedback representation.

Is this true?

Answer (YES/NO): NO